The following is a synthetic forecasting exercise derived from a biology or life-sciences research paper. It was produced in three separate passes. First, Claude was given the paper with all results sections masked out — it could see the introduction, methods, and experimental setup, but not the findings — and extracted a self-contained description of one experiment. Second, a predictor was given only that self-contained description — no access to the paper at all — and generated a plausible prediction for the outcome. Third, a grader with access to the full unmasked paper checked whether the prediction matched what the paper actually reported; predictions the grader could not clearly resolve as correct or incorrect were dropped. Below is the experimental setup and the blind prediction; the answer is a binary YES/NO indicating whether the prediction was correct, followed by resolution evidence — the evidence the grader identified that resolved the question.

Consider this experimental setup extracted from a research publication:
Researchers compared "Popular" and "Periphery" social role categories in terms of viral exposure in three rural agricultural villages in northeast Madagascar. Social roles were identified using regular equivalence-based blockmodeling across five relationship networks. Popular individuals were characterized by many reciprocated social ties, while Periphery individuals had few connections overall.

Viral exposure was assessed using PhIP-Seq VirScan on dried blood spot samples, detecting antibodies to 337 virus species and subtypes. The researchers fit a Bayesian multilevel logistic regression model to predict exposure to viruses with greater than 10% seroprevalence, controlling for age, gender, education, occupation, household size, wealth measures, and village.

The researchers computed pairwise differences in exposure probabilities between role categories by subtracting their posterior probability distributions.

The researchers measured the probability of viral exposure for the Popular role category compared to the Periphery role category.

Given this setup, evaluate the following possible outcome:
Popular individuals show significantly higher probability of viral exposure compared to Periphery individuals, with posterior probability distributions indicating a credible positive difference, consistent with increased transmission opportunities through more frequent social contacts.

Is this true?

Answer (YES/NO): NO